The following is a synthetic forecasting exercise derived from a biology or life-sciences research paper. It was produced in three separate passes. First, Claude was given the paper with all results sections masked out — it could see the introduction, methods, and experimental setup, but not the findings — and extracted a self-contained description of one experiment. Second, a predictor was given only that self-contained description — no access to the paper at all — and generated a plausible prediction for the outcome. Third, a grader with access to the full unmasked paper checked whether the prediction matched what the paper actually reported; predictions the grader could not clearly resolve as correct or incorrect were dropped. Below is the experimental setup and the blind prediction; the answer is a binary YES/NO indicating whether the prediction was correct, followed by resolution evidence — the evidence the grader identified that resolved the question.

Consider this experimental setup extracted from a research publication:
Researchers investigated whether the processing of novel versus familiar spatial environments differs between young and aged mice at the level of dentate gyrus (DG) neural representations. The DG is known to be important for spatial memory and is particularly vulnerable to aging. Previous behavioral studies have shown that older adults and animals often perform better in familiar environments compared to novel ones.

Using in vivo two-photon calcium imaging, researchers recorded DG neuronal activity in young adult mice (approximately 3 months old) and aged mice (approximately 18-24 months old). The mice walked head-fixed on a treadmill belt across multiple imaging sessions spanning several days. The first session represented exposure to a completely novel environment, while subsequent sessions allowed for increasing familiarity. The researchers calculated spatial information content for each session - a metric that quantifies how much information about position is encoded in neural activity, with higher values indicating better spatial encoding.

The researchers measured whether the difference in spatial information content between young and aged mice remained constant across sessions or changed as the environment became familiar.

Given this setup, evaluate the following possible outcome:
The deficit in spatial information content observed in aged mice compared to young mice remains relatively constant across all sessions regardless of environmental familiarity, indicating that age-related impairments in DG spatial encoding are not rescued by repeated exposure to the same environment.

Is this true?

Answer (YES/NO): NO